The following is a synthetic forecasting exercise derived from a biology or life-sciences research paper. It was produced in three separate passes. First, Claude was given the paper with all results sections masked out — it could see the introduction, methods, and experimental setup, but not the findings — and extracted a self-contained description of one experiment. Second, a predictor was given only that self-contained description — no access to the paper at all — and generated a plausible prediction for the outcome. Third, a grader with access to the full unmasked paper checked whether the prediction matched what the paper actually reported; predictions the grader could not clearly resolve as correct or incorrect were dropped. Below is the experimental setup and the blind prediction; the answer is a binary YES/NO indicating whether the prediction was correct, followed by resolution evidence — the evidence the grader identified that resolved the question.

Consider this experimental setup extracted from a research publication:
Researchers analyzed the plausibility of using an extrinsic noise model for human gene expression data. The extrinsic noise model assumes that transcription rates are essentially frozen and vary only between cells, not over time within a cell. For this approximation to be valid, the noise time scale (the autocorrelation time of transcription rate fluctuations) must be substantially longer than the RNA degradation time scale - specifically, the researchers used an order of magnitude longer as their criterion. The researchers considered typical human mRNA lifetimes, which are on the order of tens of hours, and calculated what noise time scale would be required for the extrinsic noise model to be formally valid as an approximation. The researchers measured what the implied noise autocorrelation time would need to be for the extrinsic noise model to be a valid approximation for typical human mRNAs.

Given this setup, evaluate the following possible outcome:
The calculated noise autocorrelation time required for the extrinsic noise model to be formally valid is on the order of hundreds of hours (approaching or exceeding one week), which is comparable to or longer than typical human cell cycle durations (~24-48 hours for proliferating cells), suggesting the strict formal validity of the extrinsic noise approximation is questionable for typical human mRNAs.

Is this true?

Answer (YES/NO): YES